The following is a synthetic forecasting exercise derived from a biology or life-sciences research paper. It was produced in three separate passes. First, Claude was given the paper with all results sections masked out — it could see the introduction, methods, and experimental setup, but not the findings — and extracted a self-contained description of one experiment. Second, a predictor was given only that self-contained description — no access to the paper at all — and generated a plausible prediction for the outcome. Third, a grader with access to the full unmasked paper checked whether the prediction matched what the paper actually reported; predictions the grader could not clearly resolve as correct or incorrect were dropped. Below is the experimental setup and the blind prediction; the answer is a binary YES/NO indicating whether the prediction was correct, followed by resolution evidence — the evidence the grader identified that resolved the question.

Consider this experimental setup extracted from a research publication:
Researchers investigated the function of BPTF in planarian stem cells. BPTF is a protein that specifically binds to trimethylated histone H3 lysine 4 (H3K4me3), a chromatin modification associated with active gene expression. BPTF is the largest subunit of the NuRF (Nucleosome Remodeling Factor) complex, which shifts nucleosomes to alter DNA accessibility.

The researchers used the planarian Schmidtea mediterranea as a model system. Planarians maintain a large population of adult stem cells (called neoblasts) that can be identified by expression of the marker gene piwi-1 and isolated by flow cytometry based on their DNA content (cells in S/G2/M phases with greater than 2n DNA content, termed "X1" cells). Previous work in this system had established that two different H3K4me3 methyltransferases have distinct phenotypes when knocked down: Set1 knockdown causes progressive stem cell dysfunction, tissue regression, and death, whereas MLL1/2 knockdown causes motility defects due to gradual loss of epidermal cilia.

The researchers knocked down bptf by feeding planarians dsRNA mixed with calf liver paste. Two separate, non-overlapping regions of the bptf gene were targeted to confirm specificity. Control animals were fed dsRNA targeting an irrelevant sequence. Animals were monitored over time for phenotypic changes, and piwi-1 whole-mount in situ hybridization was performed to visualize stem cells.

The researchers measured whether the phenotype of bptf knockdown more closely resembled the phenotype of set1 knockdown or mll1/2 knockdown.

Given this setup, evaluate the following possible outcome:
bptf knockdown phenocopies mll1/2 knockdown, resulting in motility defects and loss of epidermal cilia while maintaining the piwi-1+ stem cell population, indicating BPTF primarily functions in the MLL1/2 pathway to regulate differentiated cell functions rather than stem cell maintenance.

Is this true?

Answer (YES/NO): NO